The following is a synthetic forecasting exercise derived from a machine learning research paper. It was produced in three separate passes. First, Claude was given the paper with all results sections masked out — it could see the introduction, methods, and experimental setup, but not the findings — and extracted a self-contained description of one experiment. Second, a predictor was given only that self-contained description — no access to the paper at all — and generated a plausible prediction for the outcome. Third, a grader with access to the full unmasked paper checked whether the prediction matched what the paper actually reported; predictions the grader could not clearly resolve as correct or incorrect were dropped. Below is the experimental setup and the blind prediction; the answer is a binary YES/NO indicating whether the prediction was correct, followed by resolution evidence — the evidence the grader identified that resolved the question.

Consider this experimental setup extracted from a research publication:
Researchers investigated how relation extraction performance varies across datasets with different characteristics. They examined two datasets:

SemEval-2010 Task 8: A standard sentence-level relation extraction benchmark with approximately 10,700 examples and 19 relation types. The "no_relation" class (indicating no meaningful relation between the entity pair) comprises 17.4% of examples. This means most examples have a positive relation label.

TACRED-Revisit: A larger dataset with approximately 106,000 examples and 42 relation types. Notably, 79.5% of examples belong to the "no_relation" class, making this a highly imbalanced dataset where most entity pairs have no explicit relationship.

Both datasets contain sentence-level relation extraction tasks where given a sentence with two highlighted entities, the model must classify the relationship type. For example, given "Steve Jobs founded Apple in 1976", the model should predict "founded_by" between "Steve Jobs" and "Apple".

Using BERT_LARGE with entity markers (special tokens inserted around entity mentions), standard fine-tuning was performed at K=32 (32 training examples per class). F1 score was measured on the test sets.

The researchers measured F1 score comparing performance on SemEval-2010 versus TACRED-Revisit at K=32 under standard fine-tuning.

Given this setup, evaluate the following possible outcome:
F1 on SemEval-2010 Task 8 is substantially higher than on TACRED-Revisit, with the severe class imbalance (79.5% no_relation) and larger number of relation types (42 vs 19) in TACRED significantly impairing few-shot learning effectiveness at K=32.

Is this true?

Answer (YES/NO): YES